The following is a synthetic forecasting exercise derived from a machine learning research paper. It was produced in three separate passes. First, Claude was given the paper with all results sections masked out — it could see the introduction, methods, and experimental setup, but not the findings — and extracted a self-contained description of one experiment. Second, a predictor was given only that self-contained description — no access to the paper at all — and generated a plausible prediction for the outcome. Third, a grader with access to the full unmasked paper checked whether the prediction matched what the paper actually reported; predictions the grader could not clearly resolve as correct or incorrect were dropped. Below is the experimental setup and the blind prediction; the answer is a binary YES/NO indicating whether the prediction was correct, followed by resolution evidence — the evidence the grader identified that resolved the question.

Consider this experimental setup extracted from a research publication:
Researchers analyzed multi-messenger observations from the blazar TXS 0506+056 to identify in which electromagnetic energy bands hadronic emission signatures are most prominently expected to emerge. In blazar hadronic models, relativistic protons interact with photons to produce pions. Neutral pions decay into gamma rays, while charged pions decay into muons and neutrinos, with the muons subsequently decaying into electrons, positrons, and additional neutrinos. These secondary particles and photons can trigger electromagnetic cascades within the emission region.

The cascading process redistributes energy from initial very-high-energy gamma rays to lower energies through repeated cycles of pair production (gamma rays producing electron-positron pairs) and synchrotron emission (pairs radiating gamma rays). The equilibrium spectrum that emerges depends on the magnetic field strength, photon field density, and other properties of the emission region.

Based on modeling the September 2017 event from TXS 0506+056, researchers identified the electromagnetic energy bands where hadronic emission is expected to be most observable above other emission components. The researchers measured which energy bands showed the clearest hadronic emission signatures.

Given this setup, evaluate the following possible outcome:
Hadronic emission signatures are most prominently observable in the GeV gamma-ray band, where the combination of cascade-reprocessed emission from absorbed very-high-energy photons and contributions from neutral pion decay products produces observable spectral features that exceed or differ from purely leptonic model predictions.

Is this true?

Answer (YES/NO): NO